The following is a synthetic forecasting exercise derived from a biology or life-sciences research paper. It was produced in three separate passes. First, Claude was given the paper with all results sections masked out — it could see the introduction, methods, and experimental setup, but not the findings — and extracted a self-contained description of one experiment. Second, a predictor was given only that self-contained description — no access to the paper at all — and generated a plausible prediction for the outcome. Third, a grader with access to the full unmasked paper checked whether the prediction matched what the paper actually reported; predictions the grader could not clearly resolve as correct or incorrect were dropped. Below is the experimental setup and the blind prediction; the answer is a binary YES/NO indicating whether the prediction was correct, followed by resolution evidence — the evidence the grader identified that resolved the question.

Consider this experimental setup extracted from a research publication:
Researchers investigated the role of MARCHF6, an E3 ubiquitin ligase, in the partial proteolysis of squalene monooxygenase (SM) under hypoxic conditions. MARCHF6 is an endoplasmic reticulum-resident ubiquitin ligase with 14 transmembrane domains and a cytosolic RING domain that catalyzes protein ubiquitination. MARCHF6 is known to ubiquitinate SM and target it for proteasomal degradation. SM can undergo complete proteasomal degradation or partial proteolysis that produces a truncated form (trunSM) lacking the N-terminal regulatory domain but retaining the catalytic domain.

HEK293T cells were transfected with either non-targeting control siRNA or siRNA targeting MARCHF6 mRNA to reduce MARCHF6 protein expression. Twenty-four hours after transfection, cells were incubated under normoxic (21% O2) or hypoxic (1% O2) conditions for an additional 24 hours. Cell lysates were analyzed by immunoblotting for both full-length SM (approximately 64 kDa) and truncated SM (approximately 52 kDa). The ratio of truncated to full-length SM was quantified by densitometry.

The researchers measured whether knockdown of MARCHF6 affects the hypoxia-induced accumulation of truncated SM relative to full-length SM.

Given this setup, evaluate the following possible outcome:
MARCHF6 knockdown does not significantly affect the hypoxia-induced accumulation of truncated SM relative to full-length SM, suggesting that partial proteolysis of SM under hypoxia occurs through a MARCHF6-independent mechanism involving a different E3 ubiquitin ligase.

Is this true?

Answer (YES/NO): NO